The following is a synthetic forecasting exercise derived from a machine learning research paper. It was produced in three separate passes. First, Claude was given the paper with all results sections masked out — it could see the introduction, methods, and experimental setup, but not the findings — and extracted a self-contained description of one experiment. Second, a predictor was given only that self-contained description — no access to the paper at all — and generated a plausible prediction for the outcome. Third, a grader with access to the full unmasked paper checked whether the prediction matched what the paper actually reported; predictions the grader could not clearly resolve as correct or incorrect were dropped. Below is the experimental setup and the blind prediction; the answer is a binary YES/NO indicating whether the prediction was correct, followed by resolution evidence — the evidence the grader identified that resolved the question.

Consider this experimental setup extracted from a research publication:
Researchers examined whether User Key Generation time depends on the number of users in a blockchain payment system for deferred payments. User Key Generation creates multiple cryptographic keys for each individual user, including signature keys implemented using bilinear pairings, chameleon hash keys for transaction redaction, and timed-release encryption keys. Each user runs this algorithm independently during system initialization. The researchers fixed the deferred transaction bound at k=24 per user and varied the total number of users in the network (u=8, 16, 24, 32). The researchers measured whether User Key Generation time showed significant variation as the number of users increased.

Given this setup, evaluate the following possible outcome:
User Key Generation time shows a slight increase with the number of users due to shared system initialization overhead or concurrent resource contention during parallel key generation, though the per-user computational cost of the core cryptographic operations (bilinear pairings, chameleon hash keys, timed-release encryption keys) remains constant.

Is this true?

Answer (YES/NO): NO